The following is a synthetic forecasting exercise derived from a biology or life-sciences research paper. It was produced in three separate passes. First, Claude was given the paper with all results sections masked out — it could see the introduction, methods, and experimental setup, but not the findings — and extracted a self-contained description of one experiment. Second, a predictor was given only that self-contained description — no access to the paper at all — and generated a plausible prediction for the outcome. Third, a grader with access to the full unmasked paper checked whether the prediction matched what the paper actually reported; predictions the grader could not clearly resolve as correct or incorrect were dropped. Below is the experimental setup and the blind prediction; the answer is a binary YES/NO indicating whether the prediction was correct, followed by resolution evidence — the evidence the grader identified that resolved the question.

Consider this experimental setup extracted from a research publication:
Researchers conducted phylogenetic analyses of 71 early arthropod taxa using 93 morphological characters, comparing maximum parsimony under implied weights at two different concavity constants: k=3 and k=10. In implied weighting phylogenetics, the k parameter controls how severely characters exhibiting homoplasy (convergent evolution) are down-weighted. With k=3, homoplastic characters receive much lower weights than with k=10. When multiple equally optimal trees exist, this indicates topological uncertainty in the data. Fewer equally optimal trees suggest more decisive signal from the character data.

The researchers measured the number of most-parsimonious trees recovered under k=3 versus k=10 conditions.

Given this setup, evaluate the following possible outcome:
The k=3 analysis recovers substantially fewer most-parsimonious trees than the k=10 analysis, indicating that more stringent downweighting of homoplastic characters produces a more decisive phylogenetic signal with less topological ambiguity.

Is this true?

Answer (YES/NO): NO